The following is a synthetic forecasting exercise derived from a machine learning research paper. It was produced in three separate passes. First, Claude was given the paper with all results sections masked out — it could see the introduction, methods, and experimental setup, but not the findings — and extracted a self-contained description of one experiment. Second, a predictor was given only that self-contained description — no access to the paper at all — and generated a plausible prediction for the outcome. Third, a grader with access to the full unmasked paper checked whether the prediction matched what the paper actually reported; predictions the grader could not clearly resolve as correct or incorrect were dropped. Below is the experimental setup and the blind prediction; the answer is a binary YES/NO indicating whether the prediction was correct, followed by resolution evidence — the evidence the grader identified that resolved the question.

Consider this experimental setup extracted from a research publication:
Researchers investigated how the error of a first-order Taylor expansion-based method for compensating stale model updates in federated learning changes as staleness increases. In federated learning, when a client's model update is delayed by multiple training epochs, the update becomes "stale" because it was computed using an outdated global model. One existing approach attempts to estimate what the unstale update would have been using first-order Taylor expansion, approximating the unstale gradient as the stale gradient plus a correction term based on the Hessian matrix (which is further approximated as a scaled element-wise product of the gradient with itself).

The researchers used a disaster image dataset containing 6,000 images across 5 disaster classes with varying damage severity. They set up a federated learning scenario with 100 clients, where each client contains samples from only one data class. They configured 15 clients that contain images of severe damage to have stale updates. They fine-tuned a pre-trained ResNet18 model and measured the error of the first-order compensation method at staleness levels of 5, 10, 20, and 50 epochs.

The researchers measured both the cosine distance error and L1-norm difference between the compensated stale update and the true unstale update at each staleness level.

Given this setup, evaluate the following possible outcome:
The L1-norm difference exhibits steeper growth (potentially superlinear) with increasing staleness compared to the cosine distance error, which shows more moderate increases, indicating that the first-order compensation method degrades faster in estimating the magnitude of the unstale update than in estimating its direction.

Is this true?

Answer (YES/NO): NO